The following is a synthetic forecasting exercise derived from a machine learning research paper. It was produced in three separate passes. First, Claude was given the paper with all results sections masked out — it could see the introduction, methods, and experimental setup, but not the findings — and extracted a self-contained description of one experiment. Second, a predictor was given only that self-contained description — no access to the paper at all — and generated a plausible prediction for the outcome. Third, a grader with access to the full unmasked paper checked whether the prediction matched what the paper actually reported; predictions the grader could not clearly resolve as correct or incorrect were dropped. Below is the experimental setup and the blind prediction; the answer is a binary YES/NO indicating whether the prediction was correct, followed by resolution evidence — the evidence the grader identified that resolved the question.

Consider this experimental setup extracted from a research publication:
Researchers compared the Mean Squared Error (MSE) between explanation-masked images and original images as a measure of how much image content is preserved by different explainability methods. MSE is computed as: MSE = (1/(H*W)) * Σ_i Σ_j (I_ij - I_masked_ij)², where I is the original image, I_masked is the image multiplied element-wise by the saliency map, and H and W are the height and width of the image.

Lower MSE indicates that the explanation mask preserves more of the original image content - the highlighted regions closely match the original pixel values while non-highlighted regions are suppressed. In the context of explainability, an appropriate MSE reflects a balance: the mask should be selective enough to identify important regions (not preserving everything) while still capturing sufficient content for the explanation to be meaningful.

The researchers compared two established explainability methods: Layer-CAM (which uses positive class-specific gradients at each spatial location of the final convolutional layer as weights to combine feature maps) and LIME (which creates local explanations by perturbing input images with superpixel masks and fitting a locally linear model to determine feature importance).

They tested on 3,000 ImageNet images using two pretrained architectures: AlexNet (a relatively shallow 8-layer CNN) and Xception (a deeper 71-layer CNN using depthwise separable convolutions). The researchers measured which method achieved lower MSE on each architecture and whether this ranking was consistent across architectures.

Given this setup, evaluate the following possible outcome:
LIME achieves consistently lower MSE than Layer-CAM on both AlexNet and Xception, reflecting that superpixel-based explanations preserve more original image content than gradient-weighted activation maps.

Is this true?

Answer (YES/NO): NO